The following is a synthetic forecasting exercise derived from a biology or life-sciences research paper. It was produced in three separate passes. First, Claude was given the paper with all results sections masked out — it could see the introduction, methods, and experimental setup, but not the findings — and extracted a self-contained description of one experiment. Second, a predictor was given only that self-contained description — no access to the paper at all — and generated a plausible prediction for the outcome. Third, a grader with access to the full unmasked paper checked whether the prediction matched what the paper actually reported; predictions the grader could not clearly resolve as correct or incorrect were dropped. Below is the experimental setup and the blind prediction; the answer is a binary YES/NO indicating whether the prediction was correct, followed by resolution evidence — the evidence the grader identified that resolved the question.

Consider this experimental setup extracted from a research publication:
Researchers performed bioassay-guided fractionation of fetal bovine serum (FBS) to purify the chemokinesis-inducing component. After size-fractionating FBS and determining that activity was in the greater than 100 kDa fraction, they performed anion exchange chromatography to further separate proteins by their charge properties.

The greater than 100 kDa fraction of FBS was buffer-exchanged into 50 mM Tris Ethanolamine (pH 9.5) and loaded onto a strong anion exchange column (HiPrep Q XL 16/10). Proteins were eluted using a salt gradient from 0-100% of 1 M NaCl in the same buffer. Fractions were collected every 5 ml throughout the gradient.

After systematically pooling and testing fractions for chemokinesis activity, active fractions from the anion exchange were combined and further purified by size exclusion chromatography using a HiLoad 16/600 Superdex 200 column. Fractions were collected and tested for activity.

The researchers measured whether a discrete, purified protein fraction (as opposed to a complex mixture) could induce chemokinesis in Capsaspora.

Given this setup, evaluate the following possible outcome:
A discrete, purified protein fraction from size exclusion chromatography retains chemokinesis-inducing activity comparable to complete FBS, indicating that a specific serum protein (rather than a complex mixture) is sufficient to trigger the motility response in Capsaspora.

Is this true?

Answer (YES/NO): YES